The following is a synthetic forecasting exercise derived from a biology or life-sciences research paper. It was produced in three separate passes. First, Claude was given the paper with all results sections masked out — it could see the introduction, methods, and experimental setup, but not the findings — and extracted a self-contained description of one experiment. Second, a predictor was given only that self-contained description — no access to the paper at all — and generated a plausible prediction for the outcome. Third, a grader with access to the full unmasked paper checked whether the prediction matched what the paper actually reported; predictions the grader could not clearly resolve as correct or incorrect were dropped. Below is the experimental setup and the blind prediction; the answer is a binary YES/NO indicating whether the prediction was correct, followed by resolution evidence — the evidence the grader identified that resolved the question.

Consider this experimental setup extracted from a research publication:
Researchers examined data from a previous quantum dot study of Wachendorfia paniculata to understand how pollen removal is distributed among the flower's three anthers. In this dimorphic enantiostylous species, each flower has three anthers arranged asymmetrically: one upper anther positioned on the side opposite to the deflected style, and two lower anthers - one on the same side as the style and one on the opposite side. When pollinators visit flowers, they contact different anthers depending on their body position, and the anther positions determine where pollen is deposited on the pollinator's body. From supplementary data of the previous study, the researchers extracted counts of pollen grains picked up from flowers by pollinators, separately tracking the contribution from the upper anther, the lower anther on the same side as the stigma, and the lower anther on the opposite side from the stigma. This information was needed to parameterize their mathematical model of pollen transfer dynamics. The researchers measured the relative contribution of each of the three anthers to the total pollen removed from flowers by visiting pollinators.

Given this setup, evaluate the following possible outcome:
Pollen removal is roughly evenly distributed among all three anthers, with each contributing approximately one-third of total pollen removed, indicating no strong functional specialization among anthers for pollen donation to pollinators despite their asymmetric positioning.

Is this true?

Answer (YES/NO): NO